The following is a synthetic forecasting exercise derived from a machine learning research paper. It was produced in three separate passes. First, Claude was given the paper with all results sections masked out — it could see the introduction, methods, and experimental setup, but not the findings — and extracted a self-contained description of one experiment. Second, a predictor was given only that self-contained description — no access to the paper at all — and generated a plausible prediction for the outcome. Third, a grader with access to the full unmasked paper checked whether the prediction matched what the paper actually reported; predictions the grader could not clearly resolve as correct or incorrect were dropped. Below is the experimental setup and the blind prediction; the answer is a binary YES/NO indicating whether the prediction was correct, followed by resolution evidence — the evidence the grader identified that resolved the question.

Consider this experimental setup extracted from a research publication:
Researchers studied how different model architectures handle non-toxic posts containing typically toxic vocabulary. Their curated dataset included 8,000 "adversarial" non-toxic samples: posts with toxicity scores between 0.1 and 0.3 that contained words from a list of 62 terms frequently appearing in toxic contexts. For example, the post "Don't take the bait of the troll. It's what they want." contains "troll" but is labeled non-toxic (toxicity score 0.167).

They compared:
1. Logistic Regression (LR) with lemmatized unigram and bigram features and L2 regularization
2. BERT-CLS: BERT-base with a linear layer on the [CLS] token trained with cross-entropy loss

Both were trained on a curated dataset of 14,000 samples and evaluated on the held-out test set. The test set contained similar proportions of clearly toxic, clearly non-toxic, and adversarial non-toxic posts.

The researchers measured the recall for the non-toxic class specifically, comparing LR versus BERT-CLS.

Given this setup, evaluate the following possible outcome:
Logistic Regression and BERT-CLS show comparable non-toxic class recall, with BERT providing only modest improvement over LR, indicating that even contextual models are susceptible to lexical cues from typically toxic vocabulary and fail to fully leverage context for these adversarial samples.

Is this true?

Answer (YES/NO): NO